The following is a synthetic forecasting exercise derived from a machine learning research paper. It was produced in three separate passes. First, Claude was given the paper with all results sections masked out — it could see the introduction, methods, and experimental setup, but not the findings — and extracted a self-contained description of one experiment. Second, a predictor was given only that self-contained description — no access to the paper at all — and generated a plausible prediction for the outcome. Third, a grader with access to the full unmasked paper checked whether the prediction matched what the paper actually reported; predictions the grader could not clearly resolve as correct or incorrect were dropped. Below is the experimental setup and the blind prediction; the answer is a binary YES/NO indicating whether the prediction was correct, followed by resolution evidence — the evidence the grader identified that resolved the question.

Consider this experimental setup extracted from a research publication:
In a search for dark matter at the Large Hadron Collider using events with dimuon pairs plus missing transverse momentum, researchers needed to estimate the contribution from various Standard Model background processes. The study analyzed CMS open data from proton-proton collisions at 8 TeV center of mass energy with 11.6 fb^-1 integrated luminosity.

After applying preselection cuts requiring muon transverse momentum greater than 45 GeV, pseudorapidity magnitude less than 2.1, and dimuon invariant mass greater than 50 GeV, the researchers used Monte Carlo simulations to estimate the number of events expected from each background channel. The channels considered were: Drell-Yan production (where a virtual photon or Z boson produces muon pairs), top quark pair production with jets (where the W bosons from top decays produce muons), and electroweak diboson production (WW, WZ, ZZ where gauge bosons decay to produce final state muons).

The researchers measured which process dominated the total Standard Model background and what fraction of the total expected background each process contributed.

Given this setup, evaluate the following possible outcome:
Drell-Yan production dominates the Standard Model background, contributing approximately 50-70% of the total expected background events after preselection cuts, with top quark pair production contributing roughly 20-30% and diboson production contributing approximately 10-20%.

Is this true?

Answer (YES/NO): NO